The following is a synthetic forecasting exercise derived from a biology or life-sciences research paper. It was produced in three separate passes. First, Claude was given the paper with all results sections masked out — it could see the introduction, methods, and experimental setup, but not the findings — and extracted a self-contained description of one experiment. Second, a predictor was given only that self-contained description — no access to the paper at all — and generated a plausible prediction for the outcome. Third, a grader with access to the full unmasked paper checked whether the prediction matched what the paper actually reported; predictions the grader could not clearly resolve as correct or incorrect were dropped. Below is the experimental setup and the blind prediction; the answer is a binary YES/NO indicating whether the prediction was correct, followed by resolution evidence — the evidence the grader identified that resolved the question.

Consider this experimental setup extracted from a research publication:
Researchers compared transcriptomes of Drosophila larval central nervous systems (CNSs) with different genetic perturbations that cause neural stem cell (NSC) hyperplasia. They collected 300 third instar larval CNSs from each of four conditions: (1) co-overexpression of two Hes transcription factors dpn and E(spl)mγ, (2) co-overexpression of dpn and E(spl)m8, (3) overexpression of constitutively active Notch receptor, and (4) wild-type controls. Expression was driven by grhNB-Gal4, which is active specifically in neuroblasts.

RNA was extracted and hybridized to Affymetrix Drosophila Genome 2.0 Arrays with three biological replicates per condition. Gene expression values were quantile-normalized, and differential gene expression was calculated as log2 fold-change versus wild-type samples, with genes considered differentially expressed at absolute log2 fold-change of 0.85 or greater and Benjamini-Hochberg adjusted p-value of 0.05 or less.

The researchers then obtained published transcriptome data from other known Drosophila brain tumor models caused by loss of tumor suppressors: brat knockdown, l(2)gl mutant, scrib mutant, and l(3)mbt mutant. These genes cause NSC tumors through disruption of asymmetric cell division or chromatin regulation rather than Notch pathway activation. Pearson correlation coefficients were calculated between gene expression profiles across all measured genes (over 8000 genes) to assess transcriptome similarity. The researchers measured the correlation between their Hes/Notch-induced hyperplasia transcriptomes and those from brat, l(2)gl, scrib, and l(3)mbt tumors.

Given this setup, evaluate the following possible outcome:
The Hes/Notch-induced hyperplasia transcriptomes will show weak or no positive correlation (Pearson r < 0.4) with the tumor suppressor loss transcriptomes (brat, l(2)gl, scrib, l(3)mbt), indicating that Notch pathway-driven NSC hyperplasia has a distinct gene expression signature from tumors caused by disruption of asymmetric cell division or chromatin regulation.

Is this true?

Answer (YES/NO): NO